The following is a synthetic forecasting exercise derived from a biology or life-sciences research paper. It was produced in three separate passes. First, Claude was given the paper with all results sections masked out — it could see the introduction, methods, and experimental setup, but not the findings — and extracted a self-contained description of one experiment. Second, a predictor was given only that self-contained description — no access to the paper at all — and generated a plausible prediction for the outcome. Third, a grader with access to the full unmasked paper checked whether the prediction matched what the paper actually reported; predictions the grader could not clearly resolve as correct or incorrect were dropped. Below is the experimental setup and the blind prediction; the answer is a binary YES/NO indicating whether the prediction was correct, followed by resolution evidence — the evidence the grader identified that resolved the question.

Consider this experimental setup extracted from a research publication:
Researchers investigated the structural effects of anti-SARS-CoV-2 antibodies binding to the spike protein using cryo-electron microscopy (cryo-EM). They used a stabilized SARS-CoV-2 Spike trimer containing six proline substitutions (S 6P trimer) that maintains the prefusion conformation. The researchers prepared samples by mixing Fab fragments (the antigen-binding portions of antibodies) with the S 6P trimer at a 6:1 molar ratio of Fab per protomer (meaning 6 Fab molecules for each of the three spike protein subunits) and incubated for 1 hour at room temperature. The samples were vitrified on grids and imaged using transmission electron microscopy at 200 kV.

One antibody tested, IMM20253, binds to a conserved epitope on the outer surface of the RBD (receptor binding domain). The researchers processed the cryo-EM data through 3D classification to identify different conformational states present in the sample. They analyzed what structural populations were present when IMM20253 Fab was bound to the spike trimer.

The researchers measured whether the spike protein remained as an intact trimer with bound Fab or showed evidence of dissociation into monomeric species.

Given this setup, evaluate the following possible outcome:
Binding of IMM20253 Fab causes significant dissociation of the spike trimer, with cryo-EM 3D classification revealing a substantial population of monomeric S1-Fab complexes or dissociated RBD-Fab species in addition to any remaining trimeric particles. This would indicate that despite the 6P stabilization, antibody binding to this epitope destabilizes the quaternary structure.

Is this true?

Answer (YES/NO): YES